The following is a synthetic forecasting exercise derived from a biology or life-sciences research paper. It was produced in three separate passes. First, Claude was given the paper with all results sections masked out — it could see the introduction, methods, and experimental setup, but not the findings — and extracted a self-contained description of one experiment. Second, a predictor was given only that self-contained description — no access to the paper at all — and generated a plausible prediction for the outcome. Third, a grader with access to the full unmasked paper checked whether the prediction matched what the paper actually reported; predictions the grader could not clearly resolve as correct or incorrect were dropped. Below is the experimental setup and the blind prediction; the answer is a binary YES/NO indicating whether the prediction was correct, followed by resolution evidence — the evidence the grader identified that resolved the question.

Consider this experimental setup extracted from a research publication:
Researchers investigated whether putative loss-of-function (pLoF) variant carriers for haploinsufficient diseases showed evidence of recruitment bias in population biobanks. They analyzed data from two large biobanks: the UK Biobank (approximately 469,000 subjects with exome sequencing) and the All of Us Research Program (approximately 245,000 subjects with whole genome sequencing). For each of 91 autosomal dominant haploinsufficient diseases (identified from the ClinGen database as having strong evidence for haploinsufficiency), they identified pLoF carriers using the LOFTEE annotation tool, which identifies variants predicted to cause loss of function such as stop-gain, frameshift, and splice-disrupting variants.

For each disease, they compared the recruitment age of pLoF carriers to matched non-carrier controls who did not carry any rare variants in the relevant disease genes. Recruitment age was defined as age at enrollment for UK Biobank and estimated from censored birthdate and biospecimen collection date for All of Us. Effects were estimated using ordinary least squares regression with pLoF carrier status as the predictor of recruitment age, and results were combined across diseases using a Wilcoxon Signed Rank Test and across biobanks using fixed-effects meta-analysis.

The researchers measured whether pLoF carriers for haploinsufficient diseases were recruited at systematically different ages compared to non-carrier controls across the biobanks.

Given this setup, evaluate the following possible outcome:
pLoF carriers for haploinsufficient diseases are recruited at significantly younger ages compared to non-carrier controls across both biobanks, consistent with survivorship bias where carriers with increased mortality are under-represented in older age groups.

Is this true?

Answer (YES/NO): YES